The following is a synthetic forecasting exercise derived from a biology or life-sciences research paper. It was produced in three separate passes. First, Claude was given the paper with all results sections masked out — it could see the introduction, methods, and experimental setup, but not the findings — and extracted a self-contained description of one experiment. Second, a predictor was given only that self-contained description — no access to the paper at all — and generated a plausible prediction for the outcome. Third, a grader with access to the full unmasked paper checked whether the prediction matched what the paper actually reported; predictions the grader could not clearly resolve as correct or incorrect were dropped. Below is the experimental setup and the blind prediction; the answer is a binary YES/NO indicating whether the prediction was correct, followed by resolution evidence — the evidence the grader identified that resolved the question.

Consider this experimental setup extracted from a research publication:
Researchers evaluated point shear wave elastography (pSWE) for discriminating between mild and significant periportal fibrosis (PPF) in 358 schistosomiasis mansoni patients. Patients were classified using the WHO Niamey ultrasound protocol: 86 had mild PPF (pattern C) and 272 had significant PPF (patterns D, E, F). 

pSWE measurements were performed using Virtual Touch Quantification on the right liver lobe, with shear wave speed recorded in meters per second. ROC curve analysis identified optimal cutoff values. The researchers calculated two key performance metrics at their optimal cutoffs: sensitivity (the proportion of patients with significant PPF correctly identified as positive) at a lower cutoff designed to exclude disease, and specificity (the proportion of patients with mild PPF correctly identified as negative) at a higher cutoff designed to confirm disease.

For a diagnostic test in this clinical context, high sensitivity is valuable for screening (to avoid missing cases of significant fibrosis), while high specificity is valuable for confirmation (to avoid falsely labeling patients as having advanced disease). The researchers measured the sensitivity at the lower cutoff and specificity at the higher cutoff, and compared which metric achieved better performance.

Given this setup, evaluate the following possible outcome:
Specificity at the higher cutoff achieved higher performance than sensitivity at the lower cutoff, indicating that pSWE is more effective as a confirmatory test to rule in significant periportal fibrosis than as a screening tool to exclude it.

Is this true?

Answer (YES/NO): YES